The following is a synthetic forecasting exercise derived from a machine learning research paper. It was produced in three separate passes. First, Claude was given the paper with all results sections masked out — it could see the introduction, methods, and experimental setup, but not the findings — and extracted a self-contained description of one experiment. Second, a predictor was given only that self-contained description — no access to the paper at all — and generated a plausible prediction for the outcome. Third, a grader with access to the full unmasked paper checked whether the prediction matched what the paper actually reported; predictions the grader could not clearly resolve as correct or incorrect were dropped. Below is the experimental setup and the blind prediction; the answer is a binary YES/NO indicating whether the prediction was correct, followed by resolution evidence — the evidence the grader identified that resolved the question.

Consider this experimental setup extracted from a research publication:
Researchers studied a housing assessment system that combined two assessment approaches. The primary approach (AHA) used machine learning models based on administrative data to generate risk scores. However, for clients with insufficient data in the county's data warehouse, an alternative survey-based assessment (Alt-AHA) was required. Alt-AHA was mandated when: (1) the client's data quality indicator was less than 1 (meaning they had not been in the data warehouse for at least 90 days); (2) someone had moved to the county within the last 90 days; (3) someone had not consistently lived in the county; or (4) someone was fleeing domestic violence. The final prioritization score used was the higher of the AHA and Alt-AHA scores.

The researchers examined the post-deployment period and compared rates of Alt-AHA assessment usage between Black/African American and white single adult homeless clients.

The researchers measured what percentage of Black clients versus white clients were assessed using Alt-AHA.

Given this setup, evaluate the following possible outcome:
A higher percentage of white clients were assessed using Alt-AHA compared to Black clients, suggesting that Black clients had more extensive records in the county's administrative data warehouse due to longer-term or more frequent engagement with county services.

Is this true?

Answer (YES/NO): YES